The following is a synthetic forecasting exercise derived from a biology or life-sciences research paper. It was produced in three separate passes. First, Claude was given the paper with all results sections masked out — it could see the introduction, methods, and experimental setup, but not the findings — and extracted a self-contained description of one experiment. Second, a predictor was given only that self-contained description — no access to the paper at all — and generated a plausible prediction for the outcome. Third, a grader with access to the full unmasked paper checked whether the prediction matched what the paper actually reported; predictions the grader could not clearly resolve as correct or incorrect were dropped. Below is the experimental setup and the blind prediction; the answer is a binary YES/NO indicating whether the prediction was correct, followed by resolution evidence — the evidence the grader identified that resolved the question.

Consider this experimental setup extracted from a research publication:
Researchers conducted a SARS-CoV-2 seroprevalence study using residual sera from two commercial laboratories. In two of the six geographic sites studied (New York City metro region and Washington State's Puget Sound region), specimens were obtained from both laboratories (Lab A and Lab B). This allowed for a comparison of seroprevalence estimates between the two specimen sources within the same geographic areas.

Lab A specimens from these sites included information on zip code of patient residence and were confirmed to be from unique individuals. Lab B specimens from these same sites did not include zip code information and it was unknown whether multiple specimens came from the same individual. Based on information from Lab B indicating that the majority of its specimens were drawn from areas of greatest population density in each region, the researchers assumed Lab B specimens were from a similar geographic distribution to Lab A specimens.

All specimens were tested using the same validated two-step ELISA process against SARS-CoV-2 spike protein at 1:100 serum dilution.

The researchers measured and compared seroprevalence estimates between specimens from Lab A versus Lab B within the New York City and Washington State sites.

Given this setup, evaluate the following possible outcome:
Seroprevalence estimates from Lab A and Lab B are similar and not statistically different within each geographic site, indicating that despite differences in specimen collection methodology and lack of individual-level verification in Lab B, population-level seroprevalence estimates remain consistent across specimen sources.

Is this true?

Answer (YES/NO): NO